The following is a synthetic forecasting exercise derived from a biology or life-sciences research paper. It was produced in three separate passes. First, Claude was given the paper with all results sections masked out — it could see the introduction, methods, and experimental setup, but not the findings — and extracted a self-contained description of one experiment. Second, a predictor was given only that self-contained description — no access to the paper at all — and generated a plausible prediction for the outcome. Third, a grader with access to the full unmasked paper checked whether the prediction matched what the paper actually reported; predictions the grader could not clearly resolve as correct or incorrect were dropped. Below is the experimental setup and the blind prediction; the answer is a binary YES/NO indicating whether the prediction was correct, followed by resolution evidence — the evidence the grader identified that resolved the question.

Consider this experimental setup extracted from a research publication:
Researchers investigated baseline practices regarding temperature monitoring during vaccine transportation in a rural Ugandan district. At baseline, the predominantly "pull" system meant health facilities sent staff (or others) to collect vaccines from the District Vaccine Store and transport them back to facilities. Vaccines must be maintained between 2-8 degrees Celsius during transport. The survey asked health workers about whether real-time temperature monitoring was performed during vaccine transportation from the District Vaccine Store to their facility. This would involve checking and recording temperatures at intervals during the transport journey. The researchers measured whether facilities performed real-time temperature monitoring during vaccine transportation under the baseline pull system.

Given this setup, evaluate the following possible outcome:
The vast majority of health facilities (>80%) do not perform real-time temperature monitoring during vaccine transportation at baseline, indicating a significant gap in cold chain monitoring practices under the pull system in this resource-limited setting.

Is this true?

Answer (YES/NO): NO